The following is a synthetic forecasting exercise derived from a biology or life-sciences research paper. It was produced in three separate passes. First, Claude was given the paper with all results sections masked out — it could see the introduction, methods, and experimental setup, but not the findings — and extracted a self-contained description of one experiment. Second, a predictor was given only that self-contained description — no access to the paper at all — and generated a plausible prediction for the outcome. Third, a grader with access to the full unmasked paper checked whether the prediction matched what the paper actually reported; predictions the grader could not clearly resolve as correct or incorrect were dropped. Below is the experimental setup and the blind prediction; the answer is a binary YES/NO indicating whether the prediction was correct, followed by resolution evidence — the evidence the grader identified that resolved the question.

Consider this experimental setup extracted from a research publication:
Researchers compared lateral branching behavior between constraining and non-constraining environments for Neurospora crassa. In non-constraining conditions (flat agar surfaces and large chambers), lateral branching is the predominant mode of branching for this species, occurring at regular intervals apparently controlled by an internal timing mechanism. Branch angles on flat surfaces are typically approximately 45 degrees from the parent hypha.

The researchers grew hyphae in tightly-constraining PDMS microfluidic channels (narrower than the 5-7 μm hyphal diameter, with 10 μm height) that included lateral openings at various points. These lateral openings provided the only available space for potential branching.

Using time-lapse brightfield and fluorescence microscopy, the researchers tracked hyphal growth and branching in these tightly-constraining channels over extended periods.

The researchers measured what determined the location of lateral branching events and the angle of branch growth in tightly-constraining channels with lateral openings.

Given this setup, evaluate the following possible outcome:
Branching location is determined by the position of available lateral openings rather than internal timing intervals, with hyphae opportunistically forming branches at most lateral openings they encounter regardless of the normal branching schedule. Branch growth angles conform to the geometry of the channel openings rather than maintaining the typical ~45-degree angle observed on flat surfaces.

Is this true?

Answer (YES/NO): YES